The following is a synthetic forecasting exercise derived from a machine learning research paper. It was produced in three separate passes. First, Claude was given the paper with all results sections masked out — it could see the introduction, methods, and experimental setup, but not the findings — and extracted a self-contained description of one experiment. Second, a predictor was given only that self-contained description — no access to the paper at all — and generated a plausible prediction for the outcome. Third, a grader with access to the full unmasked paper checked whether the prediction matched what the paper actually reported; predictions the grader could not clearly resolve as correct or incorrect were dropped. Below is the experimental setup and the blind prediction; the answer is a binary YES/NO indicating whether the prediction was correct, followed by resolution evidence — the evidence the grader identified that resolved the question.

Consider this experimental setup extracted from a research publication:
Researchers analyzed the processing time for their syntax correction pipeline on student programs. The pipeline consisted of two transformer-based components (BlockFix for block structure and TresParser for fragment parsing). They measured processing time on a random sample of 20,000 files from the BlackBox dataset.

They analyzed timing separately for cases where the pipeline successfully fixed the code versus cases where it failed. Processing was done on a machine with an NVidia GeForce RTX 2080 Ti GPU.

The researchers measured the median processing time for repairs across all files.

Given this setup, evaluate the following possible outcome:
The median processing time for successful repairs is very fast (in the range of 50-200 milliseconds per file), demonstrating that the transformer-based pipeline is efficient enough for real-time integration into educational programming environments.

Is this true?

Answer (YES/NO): NO